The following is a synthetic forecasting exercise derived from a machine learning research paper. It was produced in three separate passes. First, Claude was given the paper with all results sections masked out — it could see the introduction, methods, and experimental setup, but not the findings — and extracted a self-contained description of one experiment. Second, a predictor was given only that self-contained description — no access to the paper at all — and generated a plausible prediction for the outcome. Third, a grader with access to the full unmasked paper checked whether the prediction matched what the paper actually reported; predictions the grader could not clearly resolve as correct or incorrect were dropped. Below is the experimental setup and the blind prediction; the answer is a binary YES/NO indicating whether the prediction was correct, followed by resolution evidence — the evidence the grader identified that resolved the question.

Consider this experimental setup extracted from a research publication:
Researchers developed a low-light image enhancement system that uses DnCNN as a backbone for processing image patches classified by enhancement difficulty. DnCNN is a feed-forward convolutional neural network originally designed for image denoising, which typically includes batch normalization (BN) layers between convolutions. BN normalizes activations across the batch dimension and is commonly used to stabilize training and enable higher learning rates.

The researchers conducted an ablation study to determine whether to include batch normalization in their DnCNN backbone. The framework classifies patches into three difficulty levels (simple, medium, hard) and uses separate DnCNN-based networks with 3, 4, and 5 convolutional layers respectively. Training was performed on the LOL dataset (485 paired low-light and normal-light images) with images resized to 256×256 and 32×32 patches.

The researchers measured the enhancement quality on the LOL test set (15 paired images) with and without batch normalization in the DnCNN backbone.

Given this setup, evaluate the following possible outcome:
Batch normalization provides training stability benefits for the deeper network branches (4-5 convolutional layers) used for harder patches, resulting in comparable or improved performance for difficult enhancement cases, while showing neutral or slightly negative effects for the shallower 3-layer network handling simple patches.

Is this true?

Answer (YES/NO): NO